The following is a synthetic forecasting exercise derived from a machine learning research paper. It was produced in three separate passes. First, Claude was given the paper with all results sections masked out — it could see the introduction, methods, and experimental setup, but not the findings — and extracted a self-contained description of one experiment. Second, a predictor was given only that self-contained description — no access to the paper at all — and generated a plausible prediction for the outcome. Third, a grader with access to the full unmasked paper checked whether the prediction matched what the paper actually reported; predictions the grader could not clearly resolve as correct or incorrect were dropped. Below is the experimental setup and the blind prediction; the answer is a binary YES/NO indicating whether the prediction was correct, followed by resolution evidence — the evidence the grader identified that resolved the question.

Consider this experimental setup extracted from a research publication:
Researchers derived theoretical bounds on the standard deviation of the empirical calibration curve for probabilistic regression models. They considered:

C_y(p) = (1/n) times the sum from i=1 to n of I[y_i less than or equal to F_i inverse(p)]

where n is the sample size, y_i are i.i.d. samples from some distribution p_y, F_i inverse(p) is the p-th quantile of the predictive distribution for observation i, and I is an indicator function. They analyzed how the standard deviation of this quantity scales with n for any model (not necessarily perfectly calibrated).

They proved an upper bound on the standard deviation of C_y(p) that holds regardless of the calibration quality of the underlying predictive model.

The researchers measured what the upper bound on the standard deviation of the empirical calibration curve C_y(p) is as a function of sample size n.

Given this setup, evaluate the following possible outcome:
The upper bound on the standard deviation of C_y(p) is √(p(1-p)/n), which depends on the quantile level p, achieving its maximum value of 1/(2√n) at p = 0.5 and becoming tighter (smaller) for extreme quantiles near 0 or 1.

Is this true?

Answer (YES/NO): NO